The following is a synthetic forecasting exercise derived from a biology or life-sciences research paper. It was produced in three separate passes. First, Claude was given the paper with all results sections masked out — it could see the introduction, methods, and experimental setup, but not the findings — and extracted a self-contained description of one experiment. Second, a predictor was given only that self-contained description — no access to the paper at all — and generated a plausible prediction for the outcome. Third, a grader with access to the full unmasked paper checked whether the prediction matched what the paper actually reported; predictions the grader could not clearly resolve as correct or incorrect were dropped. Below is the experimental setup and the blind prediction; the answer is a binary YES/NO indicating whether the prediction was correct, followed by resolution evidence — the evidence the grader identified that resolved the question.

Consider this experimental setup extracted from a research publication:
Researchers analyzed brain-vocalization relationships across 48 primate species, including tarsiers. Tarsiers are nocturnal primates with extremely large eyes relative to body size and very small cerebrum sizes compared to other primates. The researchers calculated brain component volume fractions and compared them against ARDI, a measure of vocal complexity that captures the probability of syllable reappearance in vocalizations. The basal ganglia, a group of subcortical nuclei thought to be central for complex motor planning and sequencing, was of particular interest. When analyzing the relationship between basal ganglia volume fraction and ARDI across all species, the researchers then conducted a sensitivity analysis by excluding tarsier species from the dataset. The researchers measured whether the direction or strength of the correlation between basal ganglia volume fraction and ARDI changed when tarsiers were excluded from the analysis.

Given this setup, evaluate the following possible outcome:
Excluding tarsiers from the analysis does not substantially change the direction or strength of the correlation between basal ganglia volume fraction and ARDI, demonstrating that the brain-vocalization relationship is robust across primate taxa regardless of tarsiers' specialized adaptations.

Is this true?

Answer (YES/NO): NO